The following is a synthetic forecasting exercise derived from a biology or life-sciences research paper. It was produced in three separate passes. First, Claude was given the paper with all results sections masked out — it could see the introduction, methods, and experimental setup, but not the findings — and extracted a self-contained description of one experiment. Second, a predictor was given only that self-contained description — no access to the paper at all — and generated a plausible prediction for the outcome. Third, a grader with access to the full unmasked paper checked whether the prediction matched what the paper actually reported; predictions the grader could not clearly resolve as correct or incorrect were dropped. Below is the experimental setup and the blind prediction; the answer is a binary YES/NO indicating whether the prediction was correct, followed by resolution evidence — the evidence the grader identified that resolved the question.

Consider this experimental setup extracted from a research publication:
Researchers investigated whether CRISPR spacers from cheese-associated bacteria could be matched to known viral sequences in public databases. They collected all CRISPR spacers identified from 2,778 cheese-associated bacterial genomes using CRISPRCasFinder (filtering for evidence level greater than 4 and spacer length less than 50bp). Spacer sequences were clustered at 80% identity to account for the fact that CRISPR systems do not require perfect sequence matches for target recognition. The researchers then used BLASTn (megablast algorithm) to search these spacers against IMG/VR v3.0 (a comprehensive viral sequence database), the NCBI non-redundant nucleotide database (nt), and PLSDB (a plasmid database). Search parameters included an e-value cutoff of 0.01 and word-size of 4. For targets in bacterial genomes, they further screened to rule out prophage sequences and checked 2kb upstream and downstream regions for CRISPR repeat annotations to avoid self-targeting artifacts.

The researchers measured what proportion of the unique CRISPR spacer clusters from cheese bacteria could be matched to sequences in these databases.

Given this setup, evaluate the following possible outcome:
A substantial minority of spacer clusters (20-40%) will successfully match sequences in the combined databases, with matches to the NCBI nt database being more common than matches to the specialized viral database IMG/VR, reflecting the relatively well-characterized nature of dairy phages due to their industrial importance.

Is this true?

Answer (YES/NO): NO